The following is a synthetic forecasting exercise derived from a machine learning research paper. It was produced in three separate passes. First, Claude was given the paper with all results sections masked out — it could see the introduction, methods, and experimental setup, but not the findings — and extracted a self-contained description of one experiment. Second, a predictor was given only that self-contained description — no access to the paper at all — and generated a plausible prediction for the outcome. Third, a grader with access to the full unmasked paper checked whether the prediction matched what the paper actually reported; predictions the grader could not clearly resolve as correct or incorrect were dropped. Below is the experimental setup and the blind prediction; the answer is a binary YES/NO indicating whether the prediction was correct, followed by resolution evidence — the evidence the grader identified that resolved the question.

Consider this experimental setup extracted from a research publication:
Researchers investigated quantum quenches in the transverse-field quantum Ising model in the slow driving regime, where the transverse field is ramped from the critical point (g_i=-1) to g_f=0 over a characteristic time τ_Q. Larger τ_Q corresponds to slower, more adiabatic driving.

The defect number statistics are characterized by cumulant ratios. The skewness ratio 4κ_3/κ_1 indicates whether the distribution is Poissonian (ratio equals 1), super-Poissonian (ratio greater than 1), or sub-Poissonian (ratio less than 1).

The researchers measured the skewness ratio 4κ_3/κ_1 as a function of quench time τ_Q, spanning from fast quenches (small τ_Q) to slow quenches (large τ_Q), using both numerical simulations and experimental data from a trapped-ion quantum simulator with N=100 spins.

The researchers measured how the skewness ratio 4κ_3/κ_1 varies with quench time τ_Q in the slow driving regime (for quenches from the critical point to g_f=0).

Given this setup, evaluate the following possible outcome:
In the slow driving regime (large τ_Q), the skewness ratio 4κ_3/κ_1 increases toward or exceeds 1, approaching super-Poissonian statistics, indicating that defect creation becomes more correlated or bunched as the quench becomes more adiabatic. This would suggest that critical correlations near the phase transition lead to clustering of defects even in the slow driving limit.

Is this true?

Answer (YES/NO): YES